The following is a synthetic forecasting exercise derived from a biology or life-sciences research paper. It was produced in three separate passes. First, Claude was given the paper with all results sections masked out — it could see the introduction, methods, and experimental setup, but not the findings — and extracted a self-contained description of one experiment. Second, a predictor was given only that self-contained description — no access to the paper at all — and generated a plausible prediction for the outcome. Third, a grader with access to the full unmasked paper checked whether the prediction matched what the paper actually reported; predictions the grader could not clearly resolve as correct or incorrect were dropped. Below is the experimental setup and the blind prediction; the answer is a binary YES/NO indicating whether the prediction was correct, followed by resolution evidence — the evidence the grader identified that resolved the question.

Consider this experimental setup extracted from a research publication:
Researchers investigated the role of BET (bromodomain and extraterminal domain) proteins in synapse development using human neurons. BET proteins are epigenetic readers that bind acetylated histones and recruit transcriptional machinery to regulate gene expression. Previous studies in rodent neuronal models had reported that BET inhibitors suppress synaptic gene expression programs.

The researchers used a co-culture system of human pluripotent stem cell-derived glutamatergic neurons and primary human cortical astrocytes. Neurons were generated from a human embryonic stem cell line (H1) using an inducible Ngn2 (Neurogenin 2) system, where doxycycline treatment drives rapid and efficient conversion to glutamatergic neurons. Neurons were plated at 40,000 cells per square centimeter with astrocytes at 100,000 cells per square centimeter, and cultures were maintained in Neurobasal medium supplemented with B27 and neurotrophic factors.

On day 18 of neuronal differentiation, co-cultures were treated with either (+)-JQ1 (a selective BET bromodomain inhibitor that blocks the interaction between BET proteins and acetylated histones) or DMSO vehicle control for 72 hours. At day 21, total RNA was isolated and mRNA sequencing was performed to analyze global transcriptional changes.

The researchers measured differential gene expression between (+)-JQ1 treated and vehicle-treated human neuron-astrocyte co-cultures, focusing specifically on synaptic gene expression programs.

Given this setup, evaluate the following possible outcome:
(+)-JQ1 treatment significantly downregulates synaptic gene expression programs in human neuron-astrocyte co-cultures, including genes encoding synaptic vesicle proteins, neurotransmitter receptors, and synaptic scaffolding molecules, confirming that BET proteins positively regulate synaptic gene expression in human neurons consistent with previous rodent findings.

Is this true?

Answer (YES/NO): NO